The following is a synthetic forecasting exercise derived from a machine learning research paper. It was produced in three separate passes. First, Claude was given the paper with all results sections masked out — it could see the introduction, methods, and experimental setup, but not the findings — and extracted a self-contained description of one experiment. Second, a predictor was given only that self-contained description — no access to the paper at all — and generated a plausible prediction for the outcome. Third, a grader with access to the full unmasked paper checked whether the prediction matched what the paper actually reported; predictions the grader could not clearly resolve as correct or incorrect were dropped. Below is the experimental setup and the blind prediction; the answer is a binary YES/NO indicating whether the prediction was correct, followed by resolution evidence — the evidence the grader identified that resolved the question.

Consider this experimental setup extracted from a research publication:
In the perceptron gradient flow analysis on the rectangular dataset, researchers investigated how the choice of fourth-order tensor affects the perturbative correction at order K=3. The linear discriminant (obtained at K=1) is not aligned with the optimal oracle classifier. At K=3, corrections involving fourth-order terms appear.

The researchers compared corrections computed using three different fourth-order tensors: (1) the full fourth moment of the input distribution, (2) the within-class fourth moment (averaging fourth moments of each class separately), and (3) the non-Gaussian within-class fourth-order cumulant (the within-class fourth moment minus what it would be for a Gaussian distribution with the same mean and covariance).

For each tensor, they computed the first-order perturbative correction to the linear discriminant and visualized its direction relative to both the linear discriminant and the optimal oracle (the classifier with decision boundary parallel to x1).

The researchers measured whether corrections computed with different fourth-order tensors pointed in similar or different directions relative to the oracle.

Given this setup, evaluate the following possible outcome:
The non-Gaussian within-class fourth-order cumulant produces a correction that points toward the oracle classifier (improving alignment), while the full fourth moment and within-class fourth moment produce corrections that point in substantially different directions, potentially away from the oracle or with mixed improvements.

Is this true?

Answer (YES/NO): YES